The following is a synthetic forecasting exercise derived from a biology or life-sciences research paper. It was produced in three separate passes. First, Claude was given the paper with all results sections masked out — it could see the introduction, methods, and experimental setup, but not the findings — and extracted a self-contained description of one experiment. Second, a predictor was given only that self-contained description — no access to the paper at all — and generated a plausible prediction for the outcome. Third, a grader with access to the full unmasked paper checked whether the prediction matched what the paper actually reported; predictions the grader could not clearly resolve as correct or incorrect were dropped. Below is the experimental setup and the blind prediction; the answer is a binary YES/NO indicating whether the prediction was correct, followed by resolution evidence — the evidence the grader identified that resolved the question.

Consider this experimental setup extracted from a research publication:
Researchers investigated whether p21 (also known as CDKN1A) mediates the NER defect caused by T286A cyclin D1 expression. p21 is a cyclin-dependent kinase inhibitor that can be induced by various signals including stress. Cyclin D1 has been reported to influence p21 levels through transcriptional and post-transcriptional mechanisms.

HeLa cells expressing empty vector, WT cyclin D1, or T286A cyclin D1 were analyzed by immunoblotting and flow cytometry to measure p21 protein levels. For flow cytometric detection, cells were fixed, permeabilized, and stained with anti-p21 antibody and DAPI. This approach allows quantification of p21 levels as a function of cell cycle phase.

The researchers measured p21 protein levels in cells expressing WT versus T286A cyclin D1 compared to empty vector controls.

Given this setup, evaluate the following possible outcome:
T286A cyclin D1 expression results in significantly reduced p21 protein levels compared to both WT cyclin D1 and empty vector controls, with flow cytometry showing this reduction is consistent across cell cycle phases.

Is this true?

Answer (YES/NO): NO